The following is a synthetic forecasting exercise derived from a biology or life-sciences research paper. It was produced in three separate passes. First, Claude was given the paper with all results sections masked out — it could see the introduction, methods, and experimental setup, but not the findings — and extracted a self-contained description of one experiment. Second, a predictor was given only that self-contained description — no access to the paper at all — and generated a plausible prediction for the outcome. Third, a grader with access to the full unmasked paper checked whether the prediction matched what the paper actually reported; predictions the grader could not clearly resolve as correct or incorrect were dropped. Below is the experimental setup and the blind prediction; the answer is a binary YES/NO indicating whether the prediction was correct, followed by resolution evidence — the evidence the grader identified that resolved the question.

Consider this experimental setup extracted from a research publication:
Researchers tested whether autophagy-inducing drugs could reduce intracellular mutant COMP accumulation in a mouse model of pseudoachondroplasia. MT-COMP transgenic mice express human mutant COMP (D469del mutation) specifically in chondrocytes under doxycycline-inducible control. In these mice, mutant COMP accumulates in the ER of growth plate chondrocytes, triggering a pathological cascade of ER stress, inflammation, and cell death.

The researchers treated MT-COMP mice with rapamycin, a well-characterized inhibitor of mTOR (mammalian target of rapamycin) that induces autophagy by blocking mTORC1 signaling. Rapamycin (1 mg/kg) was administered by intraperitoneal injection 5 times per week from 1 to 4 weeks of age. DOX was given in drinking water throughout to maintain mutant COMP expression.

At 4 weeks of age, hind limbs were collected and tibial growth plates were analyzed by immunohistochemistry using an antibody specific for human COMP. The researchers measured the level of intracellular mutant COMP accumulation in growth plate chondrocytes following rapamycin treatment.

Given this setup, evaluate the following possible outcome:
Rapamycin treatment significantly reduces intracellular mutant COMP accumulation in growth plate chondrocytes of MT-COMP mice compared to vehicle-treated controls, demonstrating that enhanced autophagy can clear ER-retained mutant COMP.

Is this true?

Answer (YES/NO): YES